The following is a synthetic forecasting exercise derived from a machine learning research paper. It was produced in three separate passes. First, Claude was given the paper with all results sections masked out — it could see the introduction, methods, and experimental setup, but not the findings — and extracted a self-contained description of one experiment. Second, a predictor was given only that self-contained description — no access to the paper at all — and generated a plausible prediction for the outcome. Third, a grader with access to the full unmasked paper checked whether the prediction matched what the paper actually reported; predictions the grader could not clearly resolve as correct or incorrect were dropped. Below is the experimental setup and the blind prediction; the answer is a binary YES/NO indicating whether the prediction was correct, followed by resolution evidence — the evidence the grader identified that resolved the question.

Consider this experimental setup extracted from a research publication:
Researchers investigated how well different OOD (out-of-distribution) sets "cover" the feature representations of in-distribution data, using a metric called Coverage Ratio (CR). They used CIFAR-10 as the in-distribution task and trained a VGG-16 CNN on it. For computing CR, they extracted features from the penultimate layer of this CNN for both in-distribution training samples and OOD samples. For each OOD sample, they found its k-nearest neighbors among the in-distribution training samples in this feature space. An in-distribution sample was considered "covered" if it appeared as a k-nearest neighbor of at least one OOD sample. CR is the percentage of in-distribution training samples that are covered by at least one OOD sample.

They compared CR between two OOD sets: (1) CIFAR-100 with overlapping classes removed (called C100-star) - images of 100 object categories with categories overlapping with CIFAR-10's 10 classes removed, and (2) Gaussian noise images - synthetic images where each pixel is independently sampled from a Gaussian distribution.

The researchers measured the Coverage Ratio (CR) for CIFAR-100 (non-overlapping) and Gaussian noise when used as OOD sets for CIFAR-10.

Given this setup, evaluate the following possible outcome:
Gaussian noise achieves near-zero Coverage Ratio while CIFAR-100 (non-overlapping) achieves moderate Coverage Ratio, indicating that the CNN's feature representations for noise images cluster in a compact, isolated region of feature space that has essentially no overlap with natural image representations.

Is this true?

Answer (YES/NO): YES